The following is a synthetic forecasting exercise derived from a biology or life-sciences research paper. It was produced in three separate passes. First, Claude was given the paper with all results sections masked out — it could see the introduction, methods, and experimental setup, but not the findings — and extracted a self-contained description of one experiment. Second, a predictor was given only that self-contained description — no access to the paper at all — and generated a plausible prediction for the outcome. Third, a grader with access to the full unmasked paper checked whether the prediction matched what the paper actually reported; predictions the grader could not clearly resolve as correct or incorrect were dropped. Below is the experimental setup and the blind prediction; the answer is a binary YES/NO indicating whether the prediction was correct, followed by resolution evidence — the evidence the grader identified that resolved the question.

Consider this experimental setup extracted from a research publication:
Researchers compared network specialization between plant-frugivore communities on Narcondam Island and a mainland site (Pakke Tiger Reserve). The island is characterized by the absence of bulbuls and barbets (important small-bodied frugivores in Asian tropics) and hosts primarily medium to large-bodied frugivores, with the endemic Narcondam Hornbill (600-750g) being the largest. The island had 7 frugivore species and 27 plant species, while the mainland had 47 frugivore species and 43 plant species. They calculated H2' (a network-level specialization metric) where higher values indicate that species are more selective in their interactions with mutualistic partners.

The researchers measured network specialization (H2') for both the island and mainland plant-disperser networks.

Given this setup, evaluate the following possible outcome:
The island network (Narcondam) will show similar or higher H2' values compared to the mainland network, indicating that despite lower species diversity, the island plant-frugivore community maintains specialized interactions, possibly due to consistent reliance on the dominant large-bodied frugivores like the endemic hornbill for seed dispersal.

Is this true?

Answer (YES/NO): NO